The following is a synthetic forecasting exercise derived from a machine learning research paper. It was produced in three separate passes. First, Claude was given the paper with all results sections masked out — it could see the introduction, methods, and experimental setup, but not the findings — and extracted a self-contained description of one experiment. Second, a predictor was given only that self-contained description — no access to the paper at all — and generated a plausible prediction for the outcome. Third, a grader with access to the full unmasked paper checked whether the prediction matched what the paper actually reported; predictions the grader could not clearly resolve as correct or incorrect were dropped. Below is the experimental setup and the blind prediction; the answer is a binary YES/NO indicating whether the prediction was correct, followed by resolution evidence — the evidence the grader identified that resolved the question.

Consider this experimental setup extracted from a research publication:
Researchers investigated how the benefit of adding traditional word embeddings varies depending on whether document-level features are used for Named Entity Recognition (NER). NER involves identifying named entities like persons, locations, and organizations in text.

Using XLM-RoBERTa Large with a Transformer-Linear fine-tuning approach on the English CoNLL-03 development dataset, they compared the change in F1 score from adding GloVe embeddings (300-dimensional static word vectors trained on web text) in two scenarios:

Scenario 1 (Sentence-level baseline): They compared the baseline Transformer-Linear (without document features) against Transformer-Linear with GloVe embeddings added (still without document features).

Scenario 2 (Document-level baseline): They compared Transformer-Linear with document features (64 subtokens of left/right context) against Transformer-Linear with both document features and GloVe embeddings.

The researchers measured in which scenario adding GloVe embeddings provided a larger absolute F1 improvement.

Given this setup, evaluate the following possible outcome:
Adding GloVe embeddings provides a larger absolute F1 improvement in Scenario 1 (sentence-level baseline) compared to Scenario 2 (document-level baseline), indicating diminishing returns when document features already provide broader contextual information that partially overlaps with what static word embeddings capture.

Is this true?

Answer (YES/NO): NO